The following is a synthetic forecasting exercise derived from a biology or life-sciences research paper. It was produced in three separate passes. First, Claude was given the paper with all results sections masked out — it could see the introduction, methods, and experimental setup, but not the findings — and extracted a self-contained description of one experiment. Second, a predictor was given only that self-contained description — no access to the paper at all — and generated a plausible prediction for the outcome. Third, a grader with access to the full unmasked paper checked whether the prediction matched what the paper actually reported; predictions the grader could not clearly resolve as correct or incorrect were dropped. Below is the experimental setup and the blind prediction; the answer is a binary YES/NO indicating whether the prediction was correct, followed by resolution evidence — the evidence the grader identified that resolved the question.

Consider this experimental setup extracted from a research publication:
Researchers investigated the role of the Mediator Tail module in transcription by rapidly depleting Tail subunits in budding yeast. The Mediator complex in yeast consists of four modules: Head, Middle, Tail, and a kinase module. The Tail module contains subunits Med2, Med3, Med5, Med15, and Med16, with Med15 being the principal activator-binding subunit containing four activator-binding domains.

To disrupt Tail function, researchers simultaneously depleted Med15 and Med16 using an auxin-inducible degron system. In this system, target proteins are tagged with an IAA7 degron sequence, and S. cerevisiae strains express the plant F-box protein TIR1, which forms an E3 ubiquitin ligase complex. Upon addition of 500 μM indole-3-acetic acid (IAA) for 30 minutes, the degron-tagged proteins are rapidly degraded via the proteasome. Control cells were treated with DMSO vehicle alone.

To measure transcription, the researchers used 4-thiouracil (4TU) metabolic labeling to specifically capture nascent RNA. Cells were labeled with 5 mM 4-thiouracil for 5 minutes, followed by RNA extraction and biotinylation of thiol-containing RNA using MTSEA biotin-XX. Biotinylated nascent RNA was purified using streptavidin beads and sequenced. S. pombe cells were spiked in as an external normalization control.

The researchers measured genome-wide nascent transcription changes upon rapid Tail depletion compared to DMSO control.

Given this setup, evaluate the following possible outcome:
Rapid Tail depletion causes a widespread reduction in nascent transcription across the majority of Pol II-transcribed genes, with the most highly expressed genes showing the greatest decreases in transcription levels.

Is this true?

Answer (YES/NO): NO